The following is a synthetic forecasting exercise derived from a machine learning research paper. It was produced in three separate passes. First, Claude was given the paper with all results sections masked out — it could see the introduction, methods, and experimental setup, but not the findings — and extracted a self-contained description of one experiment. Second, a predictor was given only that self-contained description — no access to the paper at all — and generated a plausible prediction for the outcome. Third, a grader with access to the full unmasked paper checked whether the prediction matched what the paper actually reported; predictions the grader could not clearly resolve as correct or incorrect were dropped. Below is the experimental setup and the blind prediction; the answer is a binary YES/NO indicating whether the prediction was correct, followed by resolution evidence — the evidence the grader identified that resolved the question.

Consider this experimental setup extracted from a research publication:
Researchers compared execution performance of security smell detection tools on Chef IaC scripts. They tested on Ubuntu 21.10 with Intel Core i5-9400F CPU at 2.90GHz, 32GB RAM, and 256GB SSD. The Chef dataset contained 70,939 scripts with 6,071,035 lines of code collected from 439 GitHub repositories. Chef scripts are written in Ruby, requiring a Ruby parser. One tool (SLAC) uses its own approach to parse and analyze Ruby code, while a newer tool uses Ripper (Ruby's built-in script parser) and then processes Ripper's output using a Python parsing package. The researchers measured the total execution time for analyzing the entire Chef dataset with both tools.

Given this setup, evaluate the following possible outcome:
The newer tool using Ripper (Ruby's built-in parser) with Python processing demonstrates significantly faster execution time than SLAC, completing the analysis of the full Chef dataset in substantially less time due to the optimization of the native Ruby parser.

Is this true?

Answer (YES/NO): YES